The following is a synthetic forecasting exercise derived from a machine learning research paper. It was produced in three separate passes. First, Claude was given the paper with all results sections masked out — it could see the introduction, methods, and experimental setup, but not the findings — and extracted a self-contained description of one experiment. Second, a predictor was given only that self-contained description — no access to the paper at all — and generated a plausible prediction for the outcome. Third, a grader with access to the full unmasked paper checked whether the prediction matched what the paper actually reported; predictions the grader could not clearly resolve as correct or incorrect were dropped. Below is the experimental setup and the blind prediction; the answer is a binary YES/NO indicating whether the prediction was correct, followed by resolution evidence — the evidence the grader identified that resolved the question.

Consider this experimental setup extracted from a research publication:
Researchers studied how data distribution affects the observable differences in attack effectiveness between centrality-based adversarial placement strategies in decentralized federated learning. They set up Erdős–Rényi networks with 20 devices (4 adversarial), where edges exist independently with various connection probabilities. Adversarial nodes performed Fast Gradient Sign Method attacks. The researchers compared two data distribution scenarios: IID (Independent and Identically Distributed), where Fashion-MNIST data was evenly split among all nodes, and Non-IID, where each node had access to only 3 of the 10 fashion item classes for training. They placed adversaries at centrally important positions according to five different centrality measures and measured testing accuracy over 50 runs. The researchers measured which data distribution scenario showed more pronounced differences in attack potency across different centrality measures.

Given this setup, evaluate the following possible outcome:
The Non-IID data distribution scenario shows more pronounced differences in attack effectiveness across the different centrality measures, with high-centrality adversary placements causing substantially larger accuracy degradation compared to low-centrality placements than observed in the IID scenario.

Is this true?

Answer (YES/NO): YES